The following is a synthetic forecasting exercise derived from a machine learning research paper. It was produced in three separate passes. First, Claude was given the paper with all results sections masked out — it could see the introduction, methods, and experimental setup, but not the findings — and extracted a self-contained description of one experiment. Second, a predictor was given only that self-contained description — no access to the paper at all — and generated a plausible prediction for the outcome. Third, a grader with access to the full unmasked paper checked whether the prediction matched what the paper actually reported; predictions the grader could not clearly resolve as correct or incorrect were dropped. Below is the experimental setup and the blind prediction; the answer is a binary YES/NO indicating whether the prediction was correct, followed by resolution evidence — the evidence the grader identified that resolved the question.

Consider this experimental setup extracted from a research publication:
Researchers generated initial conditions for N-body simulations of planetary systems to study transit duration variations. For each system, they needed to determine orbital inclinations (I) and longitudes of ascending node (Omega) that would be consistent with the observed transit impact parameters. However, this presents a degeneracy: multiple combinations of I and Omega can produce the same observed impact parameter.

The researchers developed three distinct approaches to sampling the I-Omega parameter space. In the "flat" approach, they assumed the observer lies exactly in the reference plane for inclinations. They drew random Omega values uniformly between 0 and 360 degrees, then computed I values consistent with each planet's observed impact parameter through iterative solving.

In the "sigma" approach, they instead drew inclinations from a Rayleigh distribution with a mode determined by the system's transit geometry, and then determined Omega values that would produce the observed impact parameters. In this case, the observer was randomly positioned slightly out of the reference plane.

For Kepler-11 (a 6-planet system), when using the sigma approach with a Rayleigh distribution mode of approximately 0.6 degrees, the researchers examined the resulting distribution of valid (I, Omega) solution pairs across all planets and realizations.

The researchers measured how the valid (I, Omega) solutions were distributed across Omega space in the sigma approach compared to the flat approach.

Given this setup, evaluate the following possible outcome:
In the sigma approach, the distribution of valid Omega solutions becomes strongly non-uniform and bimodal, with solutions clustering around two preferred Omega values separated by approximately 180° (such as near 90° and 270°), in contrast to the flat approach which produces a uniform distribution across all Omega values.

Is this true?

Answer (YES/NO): NO